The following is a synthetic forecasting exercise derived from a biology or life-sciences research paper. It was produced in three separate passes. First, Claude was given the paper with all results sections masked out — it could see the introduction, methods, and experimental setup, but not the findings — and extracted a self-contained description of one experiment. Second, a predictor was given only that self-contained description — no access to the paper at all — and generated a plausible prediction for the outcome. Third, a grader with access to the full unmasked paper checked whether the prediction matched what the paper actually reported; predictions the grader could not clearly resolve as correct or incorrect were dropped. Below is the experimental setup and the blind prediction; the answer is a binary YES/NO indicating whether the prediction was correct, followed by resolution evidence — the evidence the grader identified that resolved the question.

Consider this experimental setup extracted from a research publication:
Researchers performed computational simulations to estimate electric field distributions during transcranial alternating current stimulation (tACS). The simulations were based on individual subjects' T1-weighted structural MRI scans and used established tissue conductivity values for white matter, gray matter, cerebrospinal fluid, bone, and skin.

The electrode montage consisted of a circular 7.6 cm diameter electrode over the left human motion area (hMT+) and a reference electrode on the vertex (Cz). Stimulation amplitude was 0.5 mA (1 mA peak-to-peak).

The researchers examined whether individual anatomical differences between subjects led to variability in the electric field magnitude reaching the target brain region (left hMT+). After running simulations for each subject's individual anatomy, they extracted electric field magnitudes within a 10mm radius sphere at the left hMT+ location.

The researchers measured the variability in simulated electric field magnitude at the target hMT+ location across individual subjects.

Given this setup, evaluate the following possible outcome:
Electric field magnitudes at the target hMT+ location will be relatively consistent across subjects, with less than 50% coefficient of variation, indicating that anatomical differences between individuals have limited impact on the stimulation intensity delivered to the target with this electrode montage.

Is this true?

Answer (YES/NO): YES